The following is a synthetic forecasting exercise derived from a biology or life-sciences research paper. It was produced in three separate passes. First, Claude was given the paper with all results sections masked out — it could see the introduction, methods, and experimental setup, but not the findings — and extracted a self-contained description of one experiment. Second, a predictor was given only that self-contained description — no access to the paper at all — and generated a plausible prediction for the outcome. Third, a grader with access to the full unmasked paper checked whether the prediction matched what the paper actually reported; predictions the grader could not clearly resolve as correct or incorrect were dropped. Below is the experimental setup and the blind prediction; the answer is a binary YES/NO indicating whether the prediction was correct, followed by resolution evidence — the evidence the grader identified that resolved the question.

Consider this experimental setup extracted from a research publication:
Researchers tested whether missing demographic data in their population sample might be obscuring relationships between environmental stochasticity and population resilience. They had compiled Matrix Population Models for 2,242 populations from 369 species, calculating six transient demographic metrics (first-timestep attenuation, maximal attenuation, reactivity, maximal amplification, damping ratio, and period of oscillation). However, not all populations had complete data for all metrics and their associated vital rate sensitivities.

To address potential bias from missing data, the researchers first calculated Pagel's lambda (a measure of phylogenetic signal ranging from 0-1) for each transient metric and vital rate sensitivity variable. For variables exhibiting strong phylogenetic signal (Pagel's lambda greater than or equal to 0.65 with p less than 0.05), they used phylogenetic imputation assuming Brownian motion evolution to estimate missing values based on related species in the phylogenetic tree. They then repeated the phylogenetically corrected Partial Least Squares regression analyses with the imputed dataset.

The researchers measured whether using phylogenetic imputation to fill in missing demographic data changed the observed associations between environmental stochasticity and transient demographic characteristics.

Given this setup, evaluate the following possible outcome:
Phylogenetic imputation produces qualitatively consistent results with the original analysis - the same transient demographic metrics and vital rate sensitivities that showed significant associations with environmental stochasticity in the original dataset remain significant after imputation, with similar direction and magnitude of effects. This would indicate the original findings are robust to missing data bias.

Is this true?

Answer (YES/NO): NO